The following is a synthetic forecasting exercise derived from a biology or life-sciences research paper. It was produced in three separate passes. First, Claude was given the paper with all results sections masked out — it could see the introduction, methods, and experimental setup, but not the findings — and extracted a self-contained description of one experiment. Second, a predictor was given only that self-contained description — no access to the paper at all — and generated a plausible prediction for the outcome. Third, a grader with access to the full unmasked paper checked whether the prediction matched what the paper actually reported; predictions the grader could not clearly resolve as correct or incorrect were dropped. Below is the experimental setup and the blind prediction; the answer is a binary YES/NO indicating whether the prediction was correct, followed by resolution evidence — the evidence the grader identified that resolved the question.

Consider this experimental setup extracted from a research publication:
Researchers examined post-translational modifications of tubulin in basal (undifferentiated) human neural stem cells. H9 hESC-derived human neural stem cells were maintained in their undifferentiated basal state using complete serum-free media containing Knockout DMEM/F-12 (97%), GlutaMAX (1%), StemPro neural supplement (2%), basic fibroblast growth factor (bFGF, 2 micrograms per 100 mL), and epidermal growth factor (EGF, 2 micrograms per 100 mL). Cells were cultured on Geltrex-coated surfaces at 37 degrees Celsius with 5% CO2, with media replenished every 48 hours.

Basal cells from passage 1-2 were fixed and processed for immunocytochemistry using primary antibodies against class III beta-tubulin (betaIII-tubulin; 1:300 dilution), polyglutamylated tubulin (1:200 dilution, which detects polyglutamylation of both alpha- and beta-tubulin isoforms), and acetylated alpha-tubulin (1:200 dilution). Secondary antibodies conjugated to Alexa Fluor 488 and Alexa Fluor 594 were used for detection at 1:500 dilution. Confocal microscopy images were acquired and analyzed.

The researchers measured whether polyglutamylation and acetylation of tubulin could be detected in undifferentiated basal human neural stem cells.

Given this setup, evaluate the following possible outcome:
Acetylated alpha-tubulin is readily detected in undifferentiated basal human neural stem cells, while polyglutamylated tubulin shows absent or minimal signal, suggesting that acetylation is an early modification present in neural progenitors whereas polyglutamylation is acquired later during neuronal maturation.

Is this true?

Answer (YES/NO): NO